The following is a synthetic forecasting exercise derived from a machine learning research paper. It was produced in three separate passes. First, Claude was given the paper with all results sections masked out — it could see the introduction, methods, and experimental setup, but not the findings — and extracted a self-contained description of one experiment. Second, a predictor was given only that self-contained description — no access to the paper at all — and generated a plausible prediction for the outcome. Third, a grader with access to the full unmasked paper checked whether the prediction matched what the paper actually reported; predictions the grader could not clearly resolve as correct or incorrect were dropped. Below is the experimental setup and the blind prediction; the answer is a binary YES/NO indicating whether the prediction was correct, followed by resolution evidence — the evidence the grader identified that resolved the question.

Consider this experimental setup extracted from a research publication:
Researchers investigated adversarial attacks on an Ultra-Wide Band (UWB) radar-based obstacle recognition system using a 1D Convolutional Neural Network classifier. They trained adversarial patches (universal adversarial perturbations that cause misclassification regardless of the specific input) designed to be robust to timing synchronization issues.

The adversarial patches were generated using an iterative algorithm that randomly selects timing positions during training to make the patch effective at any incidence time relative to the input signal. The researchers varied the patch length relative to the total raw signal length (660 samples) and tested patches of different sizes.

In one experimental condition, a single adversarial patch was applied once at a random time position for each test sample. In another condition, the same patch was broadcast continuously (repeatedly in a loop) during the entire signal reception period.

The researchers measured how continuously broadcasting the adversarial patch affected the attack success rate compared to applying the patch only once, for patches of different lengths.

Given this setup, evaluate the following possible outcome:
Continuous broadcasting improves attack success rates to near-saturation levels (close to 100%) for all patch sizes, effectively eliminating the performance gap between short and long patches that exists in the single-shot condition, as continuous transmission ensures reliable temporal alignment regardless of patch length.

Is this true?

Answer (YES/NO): NO